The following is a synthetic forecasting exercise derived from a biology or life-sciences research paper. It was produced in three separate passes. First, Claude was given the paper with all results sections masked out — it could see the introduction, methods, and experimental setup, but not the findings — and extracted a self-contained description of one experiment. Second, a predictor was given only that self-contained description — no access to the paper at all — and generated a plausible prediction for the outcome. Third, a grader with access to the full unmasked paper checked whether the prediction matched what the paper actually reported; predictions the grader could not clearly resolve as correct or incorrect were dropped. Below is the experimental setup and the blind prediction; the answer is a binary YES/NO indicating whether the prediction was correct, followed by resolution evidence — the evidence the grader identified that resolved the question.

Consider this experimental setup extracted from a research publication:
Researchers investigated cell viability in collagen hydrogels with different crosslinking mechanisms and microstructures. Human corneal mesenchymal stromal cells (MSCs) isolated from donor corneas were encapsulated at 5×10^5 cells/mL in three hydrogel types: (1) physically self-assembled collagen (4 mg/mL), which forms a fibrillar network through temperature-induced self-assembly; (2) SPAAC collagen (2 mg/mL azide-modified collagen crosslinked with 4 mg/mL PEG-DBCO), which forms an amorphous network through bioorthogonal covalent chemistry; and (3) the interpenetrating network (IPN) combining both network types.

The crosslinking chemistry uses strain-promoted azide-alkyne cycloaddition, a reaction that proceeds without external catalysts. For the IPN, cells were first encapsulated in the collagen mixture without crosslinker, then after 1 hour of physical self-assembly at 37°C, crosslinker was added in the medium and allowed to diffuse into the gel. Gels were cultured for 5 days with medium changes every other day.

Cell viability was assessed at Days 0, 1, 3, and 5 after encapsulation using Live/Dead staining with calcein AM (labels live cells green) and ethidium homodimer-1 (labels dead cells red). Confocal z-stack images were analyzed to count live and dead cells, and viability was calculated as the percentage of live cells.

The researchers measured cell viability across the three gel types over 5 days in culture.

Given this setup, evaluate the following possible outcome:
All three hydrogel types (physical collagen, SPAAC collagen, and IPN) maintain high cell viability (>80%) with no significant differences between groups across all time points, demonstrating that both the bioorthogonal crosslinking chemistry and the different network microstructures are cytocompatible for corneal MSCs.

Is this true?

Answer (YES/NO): YES